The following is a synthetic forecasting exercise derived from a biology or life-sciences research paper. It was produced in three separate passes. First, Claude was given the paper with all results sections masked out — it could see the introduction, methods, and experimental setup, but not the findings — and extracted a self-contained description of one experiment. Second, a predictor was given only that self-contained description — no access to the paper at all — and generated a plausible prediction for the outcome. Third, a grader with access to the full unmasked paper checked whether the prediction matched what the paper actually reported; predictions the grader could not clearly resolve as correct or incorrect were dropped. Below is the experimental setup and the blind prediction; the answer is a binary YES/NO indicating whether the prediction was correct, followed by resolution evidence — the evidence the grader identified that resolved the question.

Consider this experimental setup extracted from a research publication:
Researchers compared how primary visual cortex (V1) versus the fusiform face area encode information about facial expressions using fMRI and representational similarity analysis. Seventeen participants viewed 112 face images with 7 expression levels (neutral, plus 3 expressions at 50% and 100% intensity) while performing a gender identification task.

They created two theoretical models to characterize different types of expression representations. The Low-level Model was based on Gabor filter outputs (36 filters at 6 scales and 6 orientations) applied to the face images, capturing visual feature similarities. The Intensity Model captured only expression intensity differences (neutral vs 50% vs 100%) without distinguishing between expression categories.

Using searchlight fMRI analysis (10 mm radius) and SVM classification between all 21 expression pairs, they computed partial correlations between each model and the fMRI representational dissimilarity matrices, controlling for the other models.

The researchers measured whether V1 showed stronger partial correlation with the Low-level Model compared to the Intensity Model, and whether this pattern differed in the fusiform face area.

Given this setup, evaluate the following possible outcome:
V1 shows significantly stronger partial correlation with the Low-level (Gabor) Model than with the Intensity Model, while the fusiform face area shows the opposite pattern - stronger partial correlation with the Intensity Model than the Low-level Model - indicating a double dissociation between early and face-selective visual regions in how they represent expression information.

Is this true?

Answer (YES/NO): NO